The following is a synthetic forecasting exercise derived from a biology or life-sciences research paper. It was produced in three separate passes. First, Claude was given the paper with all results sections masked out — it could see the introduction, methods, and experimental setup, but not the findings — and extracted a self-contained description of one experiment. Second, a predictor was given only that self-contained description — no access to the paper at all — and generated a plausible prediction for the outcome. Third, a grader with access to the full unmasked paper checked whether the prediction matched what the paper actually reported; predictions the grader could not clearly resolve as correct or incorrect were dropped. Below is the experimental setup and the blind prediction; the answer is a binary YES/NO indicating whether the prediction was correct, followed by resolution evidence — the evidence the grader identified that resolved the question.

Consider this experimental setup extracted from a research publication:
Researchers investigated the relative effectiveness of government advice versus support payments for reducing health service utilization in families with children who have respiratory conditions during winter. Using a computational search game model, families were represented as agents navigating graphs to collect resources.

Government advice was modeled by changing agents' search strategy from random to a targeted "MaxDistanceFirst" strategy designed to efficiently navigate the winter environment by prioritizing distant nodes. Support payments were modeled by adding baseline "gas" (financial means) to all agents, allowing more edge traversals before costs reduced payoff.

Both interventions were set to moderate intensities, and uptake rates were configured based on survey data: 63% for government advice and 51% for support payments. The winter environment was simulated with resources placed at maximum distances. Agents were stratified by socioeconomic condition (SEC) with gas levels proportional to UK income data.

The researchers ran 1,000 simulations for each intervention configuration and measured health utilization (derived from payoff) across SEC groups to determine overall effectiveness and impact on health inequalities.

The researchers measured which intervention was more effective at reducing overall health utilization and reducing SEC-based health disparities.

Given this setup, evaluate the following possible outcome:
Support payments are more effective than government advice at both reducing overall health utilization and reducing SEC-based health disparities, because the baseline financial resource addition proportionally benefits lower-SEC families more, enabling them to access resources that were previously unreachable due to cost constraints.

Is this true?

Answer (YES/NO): NO